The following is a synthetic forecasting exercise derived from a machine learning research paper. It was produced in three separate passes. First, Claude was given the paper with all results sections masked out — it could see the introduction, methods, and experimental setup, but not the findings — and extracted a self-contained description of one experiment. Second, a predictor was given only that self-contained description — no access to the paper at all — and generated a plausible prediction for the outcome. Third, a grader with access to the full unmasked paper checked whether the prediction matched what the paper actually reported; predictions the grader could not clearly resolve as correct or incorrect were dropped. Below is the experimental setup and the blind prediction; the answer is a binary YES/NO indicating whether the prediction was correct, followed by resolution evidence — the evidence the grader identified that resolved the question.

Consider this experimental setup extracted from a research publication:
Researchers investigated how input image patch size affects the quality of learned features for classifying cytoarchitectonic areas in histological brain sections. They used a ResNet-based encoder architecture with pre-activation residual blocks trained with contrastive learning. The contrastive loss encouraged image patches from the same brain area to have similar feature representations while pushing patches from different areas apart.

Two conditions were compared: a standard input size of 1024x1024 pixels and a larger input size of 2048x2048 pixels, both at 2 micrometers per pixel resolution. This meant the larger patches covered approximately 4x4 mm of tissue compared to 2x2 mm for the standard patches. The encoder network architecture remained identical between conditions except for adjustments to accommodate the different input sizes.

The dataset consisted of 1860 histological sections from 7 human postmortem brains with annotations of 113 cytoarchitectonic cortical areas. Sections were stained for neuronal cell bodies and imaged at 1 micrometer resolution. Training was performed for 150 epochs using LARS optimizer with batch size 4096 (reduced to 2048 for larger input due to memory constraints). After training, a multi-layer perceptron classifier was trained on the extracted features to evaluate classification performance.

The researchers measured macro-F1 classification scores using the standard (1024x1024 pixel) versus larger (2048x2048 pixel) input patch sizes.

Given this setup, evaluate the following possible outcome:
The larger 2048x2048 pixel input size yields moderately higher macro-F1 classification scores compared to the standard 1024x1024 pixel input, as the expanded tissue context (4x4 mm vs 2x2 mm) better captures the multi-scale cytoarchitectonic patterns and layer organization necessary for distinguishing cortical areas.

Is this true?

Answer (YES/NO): YES